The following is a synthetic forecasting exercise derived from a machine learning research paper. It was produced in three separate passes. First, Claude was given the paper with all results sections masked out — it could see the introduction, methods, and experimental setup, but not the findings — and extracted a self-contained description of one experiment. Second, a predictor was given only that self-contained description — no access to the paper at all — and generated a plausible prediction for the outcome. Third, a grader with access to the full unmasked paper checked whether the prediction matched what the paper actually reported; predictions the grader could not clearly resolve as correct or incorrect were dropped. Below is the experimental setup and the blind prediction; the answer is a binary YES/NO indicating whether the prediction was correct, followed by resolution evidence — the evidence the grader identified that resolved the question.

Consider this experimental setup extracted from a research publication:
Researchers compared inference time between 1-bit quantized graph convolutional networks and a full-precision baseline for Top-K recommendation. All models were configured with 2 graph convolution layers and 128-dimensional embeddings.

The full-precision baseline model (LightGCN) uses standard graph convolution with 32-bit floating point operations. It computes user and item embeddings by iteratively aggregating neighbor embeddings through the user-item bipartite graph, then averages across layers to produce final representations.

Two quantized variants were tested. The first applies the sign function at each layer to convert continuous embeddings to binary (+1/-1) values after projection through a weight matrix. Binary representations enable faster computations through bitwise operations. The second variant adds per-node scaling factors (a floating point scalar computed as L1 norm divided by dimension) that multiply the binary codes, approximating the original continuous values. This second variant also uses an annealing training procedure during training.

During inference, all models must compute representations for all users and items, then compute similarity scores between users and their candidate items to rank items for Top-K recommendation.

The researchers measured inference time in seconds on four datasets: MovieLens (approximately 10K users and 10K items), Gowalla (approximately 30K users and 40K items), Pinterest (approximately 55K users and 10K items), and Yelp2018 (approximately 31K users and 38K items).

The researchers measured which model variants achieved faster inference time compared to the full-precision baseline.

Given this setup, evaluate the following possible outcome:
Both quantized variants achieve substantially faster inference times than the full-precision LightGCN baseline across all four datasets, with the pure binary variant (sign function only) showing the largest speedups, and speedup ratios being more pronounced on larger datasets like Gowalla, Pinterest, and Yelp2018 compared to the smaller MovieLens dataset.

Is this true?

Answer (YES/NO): NO